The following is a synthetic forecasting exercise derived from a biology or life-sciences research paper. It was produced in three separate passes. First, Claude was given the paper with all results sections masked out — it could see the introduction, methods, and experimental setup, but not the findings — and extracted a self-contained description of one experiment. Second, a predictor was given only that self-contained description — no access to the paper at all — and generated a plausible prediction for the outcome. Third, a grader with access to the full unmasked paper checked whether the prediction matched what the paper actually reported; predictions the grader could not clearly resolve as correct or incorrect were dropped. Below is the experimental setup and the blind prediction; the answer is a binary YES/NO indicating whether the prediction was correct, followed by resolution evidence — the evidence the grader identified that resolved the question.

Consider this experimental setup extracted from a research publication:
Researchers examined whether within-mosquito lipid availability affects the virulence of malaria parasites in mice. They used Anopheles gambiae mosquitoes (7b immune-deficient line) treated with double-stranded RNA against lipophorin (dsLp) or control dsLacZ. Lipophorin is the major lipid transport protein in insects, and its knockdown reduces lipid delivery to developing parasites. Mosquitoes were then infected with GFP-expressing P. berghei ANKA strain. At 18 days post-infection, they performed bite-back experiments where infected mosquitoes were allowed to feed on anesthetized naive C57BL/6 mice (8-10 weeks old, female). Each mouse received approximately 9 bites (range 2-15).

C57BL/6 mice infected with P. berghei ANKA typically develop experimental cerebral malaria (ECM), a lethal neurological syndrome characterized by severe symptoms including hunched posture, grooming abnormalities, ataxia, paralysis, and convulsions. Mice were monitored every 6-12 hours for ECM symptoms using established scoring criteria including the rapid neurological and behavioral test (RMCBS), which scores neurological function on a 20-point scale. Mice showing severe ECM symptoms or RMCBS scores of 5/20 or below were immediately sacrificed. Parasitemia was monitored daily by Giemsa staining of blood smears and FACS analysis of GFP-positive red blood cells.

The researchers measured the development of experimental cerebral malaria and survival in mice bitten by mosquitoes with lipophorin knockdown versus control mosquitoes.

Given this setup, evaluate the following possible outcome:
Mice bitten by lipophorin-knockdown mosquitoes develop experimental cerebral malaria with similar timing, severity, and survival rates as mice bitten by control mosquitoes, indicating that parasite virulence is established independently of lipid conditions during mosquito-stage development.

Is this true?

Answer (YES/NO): NO